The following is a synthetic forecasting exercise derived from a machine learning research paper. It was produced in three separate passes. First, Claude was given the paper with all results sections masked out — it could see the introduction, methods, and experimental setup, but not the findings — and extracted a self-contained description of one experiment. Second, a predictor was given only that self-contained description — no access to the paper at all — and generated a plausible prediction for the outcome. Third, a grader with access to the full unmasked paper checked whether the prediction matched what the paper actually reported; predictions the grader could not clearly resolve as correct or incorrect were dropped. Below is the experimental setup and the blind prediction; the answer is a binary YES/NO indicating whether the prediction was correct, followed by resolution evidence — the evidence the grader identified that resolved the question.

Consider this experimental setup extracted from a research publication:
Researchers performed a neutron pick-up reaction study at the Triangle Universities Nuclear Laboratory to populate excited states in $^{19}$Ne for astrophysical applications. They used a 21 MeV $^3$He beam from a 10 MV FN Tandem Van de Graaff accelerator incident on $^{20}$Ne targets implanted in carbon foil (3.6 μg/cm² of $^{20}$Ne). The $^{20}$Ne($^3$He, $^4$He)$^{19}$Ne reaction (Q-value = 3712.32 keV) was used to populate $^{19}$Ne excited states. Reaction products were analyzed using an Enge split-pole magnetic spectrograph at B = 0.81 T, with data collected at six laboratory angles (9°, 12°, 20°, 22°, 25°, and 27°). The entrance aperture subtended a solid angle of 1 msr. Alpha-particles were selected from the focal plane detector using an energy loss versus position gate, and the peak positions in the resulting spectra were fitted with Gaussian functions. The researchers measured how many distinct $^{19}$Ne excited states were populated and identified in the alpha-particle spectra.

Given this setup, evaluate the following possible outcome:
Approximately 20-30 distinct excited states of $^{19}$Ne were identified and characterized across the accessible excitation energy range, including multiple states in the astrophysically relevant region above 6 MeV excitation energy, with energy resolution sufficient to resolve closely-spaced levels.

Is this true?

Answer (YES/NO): YES